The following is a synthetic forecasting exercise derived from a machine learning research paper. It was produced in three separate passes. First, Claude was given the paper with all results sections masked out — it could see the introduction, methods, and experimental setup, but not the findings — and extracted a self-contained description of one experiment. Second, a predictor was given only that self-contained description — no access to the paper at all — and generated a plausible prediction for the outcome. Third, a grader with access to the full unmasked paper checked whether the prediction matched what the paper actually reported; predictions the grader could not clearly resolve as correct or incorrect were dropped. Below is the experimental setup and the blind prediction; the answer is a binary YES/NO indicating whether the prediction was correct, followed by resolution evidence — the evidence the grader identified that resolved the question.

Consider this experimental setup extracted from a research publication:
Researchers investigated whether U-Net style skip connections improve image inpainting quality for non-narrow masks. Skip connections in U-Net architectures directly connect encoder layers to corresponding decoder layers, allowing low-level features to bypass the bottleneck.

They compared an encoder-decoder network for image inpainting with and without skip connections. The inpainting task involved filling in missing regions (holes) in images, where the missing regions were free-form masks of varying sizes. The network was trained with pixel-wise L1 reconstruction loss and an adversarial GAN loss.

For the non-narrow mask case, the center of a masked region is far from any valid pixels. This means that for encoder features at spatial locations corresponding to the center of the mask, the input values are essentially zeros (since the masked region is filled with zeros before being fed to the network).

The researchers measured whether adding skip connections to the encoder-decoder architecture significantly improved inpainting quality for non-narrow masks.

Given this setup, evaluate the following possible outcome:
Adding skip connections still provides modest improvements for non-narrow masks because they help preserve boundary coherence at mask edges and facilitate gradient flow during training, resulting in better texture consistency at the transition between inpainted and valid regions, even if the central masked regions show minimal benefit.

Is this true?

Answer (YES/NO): NO